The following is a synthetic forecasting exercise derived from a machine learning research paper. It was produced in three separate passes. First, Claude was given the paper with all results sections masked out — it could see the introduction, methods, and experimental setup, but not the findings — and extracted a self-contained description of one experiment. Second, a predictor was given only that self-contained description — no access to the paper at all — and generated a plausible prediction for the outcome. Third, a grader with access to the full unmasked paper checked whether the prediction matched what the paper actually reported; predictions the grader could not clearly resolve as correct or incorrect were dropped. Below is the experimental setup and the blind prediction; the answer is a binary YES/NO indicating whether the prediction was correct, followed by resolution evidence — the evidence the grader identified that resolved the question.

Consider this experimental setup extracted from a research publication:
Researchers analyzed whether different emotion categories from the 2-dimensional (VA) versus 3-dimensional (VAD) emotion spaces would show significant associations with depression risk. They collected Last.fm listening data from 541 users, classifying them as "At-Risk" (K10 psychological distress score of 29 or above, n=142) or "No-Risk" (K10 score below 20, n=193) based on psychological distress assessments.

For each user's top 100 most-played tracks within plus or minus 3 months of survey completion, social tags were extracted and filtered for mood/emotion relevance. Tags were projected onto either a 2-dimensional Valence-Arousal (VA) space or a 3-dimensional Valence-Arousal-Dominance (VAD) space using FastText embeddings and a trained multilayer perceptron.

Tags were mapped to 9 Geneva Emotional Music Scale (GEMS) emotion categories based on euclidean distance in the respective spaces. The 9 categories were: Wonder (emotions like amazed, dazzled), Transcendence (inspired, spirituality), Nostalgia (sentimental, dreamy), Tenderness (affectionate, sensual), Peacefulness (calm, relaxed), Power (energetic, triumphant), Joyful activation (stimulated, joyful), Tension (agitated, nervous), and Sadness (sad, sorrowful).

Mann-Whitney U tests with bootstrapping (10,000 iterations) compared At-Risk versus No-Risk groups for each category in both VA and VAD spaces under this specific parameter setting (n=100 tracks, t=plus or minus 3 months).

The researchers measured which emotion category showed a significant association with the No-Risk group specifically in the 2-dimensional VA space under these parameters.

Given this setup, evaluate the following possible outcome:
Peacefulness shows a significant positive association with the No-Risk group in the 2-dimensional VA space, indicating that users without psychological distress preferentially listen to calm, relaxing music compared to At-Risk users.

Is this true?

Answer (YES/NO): NO